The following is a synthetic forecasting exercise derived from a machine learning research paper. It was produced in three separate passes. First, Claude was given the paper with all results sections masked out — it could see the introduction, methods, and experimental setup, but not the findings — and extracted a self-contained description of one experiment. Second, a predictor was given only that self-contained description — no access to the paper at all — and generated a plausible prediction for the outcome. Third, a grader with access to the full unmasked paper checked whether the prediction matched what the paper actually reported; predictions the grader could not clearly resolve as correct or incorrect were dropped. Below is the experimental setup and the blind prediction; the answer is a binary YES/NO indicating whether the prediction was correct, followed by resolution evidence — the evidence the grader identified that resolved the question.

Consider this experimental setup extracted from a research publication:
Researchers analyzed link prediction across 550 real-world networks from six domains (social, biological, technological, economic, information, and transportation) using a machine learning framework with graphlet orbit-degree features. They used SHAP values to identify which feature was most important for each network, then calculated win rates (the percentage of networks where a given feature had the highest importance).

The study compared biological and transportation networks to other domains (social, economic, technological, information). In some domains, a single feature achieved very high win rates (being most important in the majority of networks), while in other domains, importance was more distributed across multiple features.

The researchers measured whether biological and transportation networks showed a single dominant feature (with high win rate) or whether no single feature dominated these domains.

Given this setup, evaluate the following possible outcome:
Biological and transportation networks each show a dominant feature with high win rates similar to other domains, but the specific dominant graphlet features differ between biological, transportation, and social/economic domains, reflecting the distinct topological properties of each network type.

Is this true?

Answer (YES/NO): NO